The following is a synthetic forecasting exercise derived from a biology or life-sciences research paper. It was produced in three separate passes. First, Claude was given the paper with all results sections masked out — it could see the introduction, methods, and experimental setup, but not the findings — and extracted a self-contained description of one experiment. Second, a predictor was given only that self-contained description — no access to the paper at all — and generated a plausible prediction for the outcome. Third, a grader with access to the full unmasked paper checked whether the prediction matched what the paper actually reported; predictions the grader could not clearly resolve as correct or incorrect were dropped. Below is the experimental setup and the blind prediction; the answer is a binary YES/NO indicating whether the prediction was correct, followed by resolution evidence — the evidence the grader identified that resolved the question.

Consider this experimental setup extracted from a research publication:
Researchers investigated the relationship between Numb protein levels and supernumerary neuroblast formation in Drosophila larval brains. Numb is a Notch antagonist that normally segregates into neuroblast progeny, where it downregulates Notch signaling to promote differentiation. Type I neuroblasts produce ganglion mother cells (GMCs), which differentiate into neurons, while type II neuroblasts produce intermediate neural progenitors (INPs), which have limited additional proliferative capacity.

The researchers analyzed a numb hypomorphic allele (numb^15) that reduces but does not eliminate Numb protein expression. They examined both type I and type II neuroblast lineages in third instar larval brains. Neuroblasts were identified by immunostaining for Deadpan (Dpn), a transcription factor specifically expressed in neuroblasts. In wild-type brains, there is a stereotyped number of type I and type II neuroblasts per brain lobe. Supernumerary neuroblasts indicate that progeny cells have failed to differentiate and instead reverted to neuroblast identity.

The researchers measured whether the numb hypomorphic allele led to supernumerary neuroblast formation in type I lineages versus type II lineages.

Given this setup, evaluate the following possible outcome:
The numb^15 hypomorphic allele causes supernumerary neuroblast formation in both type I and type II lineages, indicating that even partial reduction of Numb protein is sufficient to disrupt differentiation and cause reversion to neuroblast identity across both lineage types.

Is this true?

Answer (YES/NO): NO